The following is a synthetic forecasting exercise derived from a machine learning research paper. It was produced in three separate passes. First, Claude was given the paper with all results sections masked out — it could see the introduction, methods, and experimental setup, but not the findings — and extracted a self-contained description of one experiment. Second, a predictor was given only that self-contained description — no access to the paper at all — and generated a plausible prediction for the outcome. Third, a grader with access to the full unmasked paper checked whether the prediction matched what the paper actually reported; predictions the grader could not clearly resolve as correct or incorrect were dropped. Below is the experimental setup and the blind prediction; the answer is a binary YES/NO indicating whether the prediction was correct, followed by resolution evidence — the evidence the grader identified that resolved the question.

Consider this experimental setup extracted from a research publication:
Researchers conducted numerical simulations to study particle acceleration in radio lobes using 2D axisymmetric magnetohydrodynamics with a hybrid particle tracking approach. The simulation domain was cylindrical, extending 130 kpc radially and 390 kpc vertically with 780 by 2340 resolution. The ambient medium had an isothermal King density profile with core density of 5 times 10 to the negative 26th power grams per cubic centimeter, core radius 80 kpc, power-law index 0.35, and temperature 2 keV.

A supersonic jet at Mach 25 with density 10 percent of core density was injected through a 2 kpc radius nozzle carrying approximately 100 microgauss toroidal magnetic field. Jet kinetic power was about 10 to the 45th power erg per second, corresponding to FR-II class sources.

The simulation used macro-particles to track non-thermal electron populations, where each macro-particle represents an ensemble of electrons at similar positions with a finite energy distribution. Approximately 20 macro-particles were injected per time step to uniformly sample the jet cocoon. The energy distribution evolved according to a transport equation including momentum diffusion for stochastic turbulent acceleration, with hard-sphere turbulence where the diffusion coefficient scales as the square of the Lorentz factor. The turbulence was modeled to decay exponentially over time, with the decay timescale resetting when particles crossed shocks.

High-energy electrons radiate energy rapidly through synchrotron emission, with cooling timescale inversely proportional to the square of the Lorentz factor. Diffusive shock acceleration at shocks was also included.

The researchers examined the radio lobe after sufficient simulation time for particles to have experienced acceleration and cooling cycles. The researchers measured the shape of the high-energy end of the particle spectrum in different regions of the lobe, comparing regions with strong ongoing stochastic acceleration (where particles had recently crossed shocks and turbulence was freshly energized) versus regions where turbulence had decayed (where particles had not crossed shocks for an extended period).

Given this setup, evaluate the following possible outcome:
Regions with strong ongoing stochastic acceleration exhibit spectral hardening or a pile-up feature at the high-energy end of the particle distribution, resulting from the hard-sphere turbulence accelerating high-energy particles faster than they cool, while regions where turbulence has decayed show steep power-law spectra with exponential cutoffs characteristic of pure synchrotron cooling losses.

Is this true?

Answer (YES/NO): NO